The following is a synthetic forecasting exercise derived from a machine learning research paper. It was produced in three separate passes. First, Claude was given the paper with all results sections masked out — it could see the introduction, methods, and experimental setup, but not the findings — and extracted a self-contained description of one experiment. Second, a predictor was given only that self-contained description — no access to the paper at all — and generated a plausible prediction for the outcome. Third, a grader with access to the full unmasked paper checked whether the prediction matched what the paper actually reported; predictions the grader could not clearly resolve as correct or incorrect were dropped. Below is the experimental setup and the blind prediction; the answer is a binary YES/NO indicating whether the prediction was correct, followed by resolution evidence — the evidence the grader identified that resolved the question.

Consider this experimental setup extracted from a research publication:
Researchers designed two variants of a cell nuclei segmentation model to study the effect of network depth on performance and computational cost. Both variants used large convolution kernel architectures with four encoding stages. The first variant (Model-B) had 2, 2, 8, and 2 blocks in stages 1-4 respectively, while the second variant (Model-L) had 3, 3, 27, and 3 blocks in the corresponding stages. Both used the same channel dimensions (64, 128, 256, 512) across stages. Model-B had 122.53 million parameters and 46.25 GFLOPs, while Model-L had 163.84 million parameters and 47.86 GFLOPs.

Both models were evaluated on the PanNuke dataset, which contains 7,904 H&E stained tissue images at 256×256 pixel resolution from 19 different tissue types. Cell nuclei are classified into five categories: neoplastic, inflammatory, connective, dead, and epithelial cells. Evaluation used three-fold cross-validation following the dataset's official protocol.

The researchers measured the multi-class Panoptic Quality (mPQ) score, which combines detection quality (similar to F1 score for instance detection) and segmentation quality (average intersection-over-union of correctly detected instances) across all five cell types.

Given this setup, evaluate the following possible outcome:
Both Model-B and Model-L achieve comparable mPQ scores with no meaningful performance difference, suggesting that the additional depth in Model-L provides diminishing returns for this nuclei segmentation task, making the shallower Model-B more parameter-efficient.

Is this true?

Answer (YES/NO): NO